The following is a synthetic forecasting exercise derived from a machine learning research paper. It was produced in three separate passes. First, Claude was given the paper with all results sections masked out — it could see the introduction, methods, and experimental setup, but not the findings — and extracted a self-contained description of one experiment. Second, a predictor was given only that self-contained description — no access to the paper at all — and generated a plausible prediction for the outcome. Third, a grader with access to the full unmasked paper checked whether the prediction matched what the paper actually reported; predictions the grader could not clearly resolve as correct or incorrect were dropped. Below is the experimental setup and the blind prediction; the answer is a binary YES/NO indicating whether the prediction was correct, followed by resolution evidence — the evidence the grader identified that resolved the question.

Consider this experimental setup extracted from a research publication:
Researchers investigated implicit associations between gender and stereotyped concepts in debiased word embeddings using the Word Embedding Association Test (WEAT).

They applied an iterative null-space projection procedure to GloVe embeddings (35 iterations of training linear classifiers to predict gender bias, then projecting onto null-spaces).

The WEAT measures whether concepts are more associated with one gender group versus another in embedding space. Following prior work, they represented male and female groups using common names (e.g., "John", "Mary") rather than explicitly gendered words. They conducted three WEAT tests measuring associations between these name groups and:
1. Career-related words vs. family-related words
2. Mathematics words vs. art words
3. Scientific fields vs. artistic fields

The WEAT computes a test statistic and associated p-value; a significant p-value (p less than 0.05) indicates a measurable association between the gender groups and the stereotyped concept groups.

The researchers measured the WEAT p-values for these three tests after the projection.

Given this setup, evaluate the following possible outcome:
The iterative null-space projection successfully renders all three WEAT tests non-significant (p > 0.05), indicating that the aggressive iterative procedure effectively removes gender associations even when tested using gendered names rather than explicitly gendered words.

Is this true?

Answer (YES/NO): YES